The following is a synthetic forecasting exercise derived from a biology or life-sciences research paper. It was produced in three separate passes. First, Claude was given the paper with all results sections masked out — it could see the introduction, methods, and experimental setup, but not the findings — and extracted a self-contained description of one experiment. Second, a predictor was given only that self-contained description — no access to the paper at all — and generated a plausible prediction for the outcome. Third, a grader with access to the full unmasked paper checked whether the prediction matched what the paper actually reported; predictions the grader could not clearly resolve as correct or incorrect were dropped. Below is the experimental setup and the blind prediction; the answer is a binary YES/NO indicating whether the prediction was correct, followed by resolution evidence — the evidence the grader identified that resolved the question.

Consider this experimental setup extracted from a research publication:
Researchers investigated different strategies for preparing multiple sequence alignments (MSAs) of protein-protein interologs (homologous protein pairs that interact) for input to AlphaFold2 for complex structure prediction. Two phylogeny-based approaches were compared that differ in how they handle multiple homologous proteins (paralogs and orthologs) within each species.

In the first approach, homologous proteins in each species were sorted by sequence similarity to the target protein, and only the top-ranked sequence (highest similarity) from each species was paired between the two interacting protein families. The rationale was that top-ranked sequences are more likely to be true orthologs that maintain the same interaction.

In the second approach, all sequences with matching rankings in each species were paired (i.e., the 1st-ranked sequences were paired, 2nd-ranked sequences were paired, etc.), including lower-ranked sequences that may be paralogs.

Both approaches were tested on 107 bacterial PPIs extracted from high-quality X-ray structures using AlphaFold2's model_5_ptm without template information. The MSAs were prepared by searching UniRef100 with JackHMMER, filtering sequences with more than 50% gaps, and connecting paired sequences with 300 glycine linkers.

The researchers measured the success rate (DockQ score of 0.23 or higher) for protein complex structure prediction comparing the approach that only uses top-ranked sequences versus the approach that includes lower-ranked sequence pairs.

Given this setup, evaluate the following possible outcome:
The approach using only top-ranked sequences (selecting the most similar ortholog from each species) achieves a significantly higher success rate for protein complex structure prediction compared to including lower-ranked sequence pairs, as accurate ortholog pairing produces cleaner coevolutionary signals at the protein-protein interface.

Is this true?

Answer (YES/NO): NO